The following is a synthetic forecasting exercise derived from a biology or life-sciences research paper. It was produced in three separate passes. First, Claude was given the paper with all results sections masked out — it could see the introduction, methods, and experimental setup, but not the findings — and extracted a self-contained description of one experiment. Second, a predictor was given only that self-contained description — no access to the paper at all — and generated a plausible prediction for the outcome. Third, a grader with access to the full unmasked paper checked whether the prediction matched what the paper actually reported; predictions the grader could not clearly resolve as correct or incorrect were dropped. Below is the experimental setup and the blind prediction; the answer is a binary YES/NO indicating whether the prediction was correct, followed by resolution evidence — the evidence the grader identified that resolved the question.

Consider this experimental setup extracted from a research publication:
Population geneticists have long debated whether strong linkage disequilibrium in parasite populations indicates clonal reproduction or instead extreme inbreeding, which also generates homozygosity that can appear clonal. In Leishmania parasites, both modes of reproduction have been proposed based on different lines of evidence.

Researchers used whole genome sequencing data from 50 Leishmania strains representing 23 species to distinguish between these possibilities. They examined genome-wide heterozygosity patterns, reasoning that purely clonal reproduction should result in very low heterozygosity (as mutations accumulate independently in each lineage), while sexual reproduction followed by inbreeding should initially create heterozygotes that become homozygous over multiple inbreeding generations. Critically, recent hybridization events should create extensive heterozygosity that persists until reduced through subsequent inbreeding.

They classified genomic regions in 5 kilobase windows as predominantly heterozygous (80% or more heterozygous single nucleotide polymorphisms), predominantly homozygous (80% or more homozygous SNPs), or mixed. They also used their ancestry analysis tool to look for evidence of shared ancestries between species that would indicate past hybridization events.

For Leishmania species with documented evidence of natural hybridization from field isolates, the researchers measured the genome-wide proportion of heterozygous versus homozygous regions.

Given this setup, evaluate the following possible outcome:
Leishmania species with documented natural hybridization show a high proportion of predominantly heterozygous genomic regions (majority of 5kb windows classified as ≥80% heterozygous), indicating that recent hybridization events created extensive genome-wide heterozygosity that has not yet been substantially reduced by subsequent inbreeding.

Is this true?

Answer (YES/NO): YES